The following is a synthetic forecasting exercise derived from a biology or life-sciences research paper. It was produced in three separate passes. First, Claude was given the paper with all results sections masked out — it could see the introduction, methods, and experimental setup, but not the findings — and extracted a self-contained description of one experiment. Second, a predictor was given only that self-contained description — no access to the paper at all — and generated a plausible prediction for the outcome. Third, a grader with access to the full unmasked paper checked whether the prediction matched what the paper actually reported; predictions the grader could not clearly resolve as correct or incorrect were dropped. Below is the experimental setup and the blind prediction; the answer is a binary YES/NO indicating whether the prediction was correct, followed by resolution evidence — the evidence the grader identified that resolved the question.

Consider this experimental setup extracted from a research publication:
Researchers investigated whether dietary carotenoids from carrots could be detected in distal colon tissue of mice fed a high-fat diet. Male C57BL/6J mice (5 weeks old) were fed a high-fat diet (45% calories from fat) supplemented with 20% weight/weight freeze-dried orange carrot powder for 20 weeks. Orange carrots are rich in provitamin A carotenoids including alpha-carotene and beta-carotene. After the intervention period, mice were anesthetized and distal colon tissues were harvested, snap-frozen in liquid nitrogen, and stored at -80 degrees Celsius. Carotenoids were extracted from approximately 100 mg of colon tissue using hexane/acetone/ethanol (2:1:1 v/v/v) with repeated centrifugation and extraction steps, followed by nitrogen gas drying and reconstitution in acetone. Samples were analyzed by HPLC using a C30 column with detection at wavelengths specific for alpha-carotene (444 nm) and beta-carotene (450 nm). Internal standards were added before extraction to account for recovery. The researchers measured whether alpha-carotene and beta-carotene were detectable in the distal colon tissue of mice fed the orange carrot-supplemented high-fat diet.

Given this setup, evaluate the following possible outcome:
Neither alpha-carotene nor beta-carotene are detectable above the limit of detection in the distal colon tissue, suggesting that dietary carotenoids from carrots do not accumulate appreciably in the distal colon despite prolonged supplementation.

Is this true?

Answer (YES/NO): NO